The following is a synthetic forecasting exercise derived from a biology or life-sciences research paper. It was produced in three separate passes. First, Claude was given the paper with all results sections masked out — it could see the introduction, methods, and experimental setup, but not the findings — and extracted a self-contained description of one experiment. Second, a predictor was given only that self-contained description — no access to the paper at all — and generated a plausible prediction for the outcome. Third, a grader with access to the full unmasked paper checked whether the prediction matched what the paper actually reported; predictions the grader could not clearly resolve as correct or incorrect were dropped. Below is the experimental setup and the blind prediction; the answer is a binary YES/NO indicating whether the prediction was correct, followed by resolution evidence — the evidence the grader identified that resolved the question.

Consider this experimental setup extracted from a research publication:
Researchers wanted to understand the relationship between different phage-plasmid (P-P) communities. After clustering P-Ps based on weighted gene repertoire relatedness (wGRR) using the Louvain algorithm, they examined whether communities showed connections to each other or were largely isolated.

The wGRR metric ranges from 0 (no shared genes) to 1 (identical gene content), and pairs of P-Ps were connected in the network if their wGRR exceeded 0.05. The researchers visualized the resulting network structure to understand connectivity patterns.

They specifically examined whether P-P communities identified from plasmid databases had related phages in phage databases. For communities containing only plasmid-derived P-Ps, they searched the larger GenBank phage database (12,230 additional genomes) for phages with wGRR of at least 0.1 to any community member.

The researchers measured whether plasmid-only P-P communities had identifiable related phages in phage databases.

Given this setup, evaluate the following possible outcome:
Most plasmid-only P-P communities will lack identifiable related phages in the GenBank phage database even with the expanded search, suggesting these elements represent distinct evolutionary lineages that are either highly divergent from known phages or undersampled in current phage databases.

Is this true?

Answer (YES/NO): NO